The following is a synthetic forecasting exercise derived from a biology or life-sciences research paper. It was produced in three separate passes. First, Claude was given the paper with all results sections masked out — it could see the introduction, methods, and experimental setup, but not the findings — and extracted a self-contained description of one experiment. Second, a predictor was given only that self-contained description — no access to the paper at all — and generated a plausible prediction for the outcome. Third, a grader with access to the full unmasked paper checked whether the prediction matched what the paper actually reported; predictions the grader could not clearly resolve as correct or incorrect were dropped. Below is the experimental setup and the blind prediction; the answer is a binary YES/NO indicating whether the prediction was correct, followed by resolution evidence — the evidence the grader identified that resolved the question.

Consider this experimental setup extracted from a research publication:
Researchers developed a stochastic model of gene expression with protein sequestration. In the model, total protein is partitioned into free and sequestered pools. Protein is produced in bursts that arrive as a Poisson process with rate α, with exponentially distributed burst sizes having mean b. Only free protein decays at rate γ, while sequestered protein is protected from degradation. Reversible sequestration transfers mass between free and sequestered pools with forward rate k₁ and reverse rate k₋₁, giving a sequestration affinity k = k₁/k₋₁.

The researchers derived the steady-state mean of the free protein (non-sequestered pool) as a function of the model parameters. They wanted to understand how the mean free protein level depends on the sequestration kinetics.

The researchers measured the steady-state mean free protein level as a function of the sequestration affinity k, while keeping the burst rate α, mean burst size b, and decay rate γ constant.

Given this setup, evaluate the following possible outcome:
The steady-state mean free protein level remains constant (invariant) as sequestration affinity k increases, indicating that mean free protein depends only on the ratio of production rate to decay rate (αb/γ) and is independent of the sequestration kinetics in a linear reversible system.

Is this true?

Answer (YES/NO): YES